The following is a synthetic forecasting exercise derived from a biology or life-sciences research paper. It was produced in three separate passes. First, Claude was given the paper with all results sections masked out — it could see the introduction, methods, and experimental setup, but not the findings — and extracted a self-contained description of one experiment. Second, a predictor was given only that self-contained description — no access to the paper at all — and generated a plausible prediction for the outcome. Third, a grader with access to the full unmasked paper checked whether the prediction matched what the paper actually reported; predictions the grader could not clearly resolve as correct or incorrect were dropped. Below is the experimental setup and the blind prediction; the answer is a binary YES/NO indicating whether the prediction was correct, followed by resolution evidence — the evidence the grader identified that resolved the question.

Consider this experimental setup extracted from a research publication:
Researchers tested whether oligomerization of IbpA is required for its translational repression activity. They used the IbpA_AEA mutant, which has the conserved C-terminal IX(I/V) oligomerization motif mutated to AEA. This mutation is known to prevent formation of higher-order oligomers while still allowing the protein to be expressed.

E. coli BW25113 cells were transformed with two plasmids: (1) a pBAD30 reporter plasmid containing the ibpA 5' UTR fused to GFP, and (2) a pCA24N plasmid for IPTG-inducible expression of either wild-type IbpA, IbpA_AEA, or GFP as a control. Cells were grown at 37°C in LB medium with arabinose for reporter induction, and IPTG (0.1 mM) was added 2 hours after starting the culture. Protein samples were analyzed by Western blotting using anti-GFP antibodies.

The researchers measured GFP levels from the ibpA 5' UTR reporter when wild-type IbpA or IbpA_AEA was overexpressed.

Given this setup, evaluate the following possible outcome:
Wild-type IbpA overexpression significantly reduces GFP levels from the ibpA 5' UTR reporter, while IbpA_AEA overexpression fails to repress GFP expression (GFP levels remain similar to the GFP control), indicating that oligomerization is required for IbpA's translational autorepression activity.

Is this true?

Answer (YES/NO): YES